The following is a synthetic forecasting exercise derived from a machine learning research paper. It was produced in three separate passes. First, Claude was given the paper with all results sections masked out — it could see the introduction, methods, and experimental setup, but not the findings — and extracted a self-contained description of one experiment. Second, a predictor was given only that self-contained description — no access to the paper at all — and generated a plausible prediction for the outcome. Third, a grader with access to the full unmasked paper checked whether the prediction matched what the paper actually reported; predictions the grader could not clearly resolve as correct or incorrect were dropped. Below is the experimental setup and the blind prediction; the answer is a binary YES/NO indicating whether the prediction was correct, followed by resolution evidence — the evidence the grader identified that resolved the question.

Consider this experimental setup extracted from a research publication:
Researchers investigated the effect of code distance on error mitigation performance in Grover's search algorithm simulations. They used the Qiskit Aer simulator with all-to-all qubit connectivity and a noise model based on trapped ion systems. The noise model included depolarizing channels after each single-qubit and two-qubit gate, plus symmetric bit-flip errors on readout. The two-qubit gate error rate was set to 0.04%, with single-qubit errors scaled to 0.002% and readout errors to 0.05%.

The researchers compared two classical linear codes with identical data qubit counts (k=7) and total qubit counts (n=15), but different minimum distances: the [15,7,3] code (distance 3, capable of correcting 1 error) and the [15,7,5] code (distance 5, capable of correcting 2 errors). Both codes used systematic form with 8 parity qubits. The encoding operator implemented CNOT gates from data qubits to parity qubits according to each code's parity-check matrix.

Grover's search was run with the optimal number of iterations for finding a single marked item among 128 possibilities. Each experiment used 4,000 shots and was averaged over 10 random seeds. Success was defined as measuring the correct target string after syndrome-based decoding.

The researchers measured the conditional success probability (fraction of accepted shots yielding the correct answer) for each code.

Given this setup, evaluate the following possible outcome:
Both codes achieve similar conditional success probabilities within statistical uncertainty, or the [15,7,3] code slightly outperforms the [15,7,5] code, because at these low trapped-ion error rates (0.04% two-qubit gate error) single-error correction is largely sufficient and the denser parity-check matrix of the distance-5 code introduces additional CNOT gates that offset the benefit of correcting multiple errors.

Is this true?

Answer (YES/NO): YES